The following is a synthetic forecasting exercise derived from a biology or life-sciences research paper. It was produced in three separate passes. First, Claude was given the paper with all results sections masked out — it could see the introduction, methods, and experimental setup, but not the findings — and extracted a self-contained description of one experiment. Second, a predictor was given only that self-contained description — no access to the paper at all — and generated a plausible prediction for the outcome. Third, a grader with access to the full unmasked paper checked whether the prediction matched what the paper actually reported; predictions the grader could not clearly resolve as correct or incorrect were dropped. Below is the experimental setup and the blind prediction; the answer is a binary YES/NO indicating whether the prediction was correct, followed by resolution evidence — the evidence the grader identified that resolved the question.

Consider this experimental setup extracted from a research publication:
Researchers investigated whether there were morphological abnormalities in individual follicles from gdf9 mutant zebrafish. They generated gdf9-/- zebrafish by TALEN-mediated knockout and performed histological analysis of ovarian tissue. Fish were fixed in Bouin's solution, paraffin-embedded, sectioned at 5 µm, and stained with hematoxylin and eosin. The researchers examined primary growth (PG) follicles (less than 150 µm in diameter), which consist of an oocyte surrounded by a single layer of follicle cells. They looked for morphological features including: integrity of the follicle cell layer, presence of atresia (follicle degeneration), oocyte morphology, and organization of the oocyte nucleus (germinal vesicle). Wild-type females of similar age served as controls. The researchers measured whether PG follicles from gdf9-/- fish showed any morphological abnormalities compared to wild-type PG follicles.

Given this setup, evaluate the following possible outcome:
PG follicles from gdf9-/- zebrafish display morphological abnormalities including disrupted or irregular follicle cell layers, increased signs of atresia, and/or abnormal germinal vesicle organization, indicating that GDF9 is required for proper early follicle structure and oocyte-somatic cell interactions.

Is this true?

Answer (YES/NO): NO